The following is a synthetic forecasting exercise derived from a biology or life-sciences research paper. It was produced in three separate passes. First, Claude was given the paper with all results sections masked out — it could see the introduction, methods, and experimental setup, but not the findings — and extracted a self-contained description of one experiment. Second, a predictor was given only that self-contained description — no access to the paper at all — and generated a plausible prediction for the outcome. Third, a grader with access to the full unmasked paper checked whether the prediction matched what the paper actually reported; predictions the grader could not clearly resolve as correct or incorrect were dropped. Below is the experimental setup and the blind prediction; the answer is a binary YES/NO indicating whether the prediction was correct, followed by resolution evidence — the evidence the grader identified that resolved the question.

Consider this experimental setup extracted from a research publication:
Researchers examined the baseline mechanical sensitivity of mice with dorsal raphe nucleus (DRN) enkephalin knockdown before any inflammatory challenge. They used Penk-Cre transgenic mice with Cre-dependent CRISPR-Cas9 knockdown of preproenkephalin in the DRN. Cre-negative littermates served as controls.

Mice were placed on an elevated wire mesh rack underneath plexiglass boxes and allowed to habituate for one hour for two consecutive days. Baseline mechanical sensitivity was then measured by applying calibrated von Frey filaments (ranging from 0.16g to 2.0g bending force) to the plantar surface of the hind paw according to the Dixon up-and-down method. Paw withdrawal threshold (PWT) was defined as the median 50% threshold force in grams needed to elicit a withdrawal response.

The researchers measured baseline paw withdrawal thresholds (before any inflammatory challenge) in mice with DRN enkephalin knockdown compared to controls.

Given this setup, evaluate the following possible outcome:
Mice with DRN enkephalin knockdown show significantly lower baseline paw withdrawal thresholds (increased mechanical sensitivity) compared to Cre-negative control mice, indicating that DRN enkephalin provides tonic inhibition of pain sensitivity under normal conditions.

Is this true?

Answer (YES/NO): NO